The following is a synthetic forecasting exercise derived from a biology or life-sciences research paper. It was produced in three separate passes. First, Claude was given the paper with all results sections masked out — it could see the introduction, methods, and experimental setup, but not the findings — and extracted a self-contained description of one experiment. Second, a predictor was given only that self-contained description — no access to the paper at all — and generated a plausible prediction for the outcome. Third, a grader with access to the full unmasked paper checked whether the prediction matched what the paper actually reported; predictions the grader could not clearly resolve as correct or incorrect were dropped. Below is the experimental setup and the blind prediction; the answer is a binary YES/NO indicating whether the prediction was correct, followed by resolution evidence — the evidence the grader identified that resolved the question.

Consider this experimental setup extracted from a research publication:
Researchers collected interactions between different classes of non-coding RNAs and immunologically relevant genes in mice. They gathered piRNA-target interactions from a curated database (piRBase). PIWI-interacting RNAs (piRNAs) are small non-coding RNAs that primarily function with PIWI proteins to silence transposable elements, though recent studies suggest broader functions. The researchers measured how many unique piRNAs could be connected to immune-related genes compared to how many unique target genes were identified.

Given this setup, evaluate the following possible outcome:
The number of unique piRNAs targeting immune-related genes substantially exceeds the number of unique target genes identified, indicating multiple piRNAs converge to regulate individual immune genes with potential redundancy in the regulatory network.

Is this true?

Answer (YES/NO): YES